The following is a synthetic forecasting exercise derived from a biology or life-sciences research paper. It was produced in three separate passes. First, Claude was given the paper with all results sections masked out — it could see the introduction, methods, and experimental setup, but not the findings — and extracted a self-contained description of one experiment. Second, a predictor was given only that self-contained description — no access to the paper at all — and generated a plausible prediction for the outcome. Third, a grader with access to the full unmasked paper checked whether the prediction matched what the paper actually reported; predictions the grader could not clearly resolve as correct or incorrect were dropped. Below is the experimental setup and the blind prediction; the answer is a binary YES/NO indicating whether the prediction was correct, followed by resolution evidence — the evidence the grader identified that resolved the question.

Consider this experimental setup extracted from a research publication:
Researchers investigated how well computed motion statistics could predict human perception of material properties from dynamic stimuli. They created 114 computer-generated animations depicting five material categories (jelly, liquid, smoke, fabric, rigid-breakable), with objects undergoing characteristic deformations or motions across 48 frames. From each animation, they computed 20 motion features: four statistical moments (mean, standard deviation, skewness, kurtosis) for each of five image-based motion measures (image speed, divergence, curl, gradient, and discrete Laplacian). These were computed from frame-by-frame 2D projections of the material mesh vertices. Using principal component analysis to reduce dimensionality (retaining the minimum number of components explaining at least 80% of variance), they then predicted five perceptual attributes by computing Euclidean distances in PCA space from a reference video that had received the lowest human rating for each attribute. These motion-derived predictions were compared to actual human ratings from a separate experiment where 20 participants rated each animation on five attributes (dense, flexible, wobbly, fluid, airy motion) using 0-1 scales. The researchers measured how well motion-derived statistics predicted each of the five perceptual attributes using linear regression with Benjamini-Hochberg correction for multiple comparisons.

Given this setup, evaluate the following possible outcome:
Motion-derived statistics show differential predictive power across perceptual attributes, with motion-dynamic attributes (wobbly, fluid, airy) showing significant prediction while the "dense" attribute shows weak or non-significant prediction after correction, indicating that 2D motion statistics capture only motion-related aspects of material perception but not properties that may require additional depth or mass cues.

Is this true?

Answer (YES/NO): NO